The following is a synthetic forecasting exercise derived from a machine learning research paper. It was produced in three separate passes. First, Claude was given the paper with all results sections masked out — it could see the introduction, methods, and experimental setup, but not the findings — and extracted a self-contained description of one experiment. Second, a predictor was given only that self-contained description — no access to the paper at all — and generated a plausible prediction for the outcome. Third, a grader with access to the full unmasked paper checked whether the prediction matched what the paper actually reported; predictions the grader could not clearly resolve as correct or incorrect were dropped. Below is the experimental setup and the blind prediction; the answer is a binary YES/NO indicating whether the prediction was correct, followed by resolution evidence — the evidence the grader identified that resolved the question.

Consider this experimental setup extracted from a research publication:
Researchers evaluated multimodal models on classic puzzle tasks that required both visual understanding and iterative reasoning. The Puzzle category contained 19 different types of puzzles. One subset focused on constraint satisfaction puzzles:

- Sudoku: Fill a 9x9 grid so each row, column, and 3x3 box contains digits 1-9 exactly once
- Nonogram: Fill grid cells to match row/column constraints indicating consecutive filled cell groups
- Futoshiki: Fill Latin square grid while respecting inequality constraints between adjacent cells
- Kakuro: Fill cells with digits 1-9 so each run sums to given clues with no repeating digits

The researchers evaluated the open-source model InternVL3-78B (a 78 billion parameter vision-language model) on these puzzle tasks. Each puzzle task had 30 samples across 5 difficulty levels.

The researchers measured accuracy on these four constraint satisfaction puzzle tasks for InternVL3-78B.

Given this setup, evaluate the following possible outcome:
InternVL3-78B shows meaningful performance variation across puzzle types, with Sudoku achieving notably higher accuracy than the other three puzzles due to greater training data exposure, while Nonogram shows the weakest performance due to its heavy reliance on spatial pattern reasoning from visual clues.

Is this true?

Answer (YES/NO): NO